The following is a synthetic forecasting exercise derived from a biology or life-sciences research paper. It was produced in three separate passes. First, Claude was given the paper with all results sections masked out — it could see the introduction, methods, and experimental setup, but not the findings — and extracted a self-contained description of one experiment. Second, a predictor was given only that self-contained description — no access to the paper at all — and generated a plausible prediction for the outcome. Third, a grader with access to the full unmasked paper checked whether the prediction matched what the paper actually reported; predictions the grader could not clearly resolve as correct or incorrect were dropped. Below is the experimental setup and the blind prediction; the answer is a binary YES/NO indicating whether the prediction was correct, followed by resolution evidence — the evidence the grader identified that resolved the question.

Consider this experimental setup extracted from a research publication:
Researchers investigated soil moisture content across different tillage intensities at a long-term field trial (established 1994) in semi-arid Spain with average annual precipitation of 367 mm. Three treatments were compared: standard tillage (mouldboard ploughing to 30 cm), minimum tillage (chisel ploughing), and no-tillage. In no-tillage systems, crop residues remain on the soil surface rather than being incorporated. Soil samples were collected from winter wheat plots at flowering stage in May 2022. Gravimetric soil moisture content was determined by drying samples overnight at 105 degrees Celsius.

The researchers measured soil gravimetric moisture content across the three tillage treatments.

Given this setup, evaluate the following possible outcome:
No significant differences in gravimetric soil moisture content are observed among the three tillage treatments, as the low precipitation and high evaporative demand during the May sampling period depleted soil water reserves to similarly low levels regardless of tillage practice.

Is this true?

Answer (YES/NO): NO